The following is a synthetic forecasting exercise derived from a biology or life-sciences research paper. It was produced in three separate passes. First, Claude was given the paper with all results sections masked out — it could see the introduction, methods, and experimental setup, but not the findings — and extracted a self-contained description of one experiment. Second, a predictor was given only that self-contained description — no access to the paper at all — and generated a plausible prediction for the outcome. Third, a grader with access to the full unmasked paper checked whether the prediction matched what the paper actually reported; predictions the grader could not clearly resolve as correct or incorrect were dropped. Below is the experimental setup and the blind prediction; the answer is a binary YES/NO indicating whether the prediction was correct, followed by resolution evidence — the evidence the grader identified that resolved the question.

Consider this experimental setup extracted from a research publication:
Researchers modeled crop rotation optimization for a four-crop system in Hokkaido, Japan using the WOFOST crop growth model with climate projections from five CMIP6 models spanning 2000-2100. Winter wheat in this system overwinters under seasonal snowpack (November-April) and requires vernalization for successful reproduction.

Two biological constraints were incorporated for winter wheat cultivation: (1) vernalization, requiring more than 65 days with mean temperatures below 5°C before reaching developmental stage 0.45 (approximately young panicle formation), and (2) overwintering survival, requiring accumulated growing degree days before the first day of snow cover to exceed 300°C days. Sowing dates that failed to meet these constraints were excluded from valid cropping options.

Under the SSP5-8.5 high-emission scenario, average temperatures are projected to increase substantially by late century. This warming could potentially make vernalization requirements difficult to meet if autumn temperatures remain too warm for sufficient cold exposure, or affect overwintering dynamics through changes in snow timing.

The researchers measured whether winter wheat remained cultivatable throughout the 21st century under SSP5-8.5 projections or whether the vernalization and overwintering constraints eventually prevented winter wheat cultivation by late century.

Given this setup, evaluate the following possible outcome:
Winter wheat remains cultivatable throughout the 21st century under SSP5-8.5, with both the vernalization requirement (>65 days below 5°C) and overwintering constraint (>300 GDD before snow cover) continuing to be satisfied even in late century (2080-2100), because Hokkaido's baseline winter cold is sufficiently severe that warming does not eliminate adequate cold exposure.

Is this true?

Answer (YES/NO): YES